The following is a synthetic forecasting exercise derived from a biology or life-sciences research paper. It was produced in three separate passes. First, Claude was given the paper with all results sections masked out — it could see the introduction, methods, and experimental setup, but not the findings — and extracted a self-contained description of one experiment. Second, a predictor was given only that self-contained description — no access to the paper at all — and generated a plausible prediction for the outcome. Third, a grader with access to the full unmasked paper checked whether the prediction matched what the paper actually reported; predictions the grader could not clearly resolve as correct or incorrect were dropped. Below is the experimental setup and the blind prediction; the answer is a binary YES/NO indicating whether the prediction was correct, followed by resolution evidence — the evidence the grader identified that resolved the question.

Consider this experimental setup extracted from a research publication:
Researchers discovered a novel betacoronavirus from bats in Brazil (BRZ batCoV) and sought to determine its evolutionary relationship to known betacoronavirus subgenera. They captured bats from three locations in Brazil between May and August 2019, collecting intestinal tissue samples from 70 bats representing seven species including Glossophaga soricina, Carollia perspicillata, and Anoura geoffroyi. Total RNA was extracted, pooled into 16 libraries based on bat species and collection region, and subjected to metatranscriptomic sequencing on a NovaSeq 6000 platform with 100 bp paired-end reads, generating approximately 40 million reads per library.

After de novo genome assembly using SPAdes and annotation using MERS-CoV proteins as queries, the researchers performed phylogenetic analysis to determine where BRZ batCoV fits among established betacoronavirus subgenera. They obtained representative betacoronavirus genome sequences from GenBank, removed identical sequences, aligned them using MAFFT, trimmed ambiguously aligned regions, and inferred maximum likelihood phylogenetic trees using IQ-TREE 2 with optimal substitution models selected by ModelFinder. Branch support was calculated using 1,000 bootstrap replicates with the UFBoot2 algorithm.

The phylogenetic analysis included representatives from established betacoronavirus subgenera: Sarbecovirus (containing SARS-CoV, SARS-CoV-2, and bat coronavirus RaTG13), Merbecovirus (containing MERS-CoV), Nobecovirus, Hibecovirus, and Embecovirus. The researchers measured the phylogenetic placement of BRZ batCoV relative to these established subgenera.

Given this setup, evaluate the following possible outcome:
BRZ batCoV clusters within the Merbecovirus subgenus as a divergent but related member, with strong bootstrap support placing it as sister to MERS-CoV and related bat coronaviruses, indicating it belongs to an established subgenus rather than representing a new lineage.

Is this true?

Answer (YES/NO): NO